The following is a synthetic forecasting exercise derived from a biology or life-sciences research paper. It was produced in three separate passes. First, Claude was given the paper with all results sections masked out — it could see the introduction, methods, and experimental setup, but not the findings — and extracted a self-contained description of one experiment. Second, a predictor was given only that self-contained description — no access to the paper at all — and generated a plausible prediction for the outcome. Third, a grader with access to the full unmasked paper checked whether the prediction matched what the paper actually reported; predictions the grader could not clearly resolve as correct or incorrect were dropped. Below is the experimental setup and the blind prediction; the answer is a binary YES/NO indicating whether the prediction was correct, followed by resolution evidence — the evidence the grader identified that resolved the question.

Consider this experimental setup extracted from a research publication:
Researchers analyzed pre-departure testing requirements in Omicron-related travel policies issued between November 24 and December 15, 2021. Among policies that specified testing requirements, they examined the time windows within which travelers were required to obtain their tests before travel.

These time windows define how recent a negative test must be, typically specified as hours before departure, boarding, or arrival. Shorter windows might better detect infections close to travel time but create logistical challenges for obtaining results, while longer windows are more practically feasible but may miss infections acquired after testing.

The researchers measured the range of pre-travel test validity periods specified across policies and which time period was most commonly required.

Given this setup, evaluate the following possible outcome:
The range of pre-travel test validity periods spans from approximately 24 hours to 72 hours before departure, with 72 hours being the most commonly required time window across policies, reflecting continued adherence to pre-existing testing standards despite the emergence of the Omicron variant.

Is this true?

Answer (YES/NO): NO